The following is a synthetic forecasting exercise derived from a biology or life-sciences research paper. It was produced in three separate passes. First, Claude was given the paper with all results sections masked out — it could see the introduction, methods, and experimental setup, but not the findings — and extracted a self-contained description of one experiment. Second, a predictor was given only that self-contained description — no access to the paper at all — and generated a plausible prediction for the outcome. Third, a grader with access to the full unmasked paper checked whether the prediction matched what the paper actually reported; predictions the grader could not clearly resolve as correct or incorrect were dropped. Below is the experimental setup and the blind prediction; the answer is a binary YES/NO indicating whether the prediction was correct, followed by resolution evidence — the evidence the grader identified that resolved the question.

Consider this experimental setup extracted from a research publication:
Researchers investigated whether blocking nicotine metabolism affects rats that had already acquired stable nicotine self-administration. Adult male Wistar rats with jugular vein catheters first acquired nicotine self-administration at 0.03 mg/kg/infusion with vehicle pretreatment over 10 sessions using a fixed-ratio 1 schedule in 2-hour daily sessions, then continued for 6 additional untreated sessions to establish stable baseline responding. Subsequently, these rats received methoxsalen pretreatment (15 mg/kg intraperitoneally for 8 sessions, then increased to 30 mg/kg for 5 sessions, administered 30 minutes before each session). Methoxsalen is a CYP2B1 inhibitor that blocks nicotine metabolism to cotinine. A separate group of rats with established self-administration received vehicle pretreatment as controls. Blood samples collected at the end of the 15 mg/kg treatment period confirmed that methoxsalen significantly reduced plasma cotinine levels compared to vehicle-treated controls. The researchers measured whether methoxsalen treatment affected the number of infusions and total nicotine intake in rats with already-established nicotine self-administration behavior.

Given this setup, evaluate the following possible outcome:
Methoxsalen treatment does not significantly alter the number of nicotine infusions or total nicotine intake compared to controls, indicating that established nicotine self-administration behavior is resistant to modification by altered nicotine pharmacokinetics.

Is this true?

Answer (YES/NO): YES